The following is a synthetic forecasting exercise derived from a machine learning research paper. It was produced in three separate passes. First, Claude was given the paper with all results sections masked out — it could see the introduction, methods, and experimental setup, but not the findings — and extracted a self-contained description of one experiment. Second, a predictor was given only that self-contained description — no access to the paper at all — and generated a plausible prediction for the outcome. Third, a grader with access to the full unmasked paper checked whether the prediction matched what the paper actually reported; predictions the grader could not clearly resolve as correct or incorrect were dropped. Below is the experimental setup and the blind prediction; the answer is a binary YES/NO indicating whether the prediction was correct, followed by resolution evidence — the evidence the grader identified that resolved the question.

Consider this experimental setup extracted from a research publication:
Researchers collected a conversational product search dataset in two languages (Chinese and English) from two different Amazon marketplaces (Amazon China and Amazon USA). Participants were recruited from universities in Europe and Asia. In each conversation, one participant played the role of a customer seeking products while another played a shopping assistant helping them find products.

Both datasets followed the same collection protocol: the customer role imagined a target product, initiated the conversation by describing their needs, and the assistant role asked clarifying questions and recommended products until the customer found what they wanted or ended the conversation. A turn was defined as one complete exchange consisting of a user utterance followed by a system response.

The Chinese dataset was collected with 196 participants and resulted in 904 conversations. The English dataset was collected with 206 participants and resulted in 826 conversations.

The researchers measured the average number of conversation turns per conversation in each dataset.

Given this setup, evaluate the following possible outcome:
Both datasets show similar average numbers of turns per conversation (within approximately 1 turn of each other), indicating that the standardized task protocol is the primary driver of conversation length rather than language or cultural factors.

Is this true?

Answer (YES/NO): YES